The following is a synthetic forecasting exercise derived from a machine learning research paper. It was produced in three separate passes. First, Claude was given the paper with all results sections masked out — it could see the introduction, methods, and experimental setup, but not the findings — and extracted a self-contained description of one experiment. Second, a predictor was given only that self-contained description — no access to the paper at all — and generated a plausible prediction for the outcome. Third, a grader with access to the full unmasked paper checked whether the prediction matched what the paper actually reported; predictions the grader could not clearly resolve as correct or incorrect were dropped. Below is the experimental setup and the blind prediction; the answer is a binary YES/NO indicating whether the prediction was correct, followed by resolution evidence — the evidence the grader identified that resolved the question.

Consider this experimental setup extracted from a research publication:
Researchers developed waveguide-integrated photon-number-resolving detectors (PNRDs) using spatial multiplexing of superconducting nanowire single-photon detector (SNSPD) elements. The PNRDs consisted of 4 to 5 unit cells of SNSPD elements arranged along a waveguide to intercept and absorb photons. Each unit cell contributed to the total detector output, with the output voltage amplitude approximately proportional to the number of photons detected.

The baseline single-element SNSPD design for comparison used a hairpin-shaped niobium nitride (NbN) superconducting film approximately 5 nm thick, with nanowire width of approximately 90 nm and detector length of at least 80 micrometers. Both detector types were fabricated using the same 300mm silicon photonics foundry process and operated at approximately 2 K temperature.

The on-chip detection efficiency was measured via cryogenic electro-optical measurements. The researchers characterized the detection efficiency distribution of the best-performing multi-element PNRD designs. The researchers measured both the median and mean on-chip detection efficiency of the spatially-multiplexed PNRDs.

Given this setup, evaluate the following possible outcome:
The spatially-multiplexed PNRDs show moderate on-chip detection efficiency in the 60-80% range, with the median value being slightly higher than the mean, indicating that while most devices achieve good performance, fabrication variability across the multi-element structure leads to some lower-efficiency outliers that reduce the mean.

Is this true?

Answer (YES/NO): NO